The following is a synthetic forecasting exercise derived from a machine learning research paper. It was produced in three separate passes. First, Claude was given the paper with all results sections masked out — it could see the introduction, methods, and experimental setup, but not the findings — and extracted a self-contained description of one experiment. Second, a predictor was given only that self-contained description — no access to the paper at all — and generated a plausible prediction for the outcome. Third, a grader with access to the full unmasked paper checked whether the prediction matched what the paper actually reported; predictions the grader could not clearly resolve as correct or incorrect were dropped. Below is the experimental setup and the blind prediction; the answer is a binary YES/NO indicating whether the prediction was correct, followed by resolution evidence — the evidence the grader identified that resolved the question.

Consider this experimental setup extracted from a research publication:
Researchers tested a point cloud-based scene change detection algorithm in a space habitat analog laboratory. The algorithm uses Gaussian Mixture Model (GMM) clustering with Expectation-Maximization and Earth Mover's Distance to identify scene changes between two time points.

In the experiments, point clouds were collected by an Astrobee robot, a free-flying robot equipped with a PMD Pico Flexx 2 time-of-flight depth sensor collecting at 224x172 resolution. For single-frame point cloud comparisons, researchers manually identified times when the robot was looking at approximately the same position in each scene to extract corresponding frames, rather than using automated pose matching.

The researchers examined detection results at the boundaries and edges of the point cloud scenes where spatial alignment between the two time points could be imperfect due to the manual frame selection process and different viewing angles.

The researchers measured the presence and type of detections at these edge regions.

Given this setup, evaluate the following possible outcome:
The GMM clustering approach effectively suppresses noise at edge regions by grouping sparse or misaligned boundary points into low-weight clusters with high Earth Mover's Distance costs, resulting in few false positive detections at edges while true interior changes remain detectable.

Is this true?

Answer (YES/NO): NO